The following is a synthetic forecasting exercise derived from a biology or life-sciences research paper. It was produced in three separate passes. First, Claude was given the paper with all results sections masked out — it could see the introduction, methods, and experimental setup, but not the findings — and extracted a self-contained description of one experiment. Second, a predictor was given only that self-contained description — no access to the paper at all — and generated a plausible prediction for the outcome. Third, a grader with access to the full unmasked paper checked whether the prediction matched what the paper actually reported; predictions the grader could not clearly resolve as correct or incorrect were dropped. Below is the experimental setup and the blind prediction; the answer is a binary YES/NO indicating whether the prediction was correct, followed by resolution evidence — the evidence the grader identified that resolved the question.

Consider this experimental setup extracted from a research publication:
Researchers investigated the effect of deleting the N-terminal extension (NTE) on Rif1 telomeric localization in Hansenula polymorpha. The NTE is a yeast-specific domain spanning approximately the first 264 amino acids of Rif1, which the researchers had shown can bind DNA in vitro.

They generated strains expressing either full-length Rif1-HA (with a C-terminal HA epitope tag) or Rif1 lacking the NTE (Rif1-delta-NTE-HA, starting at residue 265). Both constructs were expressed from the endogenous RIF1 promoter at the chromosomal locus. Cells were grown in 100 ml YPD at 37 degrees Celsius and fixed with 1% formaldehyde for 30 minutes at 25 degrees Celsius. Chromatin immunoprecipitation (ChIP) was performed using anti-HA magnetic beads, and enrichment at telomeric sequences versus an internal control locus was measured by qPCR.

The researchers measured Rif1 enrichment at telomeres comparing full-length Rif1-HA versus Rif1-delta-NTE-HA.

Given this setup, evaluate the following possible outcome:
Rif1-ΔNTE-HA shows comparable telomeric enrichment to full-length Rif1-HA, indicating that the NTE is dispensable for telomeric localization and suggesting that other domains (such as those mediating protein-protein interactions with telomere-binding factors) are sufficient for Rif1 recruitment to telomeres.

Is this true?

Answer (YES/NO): NO